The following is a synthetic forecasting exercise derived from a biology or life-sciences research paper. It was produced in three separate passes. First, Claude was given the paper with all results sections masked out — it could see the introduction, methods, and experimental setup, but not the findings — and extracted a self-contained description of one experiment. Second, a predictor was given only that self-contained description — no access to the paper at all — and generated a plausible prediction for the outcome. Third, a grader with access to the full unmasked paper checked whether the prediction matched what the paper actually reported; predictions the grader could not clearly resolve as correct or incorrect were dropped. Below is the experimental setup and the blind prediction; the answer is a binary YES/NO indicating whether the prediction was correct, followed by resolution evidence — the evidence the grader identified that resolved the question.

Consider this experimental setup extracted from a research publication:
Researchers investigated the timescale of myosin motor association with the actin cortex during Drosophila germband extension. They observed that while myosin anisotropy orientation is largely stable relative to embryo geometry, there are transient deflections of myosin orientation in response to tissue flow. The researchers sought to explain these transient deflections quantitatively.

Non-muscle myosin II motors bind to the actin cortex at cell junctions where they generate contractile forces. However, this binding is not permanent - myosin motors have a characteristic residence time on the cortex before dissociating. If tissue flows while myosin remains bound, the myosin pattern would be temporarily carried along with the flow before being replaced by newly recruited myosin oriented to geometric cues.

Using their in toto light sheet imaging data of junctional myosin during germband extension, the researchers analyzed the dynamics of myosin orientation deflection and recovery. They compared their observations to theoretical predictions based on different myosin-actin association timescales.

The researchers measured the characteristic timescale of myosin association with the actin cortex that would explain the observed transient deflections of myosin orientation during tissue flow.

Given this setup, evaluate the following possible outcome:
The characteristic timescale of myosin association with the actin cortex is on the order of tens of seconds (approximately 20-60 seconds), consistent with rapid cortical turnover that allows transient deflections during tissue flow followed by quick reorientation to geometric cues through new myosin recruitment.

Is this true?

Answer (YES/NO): NO